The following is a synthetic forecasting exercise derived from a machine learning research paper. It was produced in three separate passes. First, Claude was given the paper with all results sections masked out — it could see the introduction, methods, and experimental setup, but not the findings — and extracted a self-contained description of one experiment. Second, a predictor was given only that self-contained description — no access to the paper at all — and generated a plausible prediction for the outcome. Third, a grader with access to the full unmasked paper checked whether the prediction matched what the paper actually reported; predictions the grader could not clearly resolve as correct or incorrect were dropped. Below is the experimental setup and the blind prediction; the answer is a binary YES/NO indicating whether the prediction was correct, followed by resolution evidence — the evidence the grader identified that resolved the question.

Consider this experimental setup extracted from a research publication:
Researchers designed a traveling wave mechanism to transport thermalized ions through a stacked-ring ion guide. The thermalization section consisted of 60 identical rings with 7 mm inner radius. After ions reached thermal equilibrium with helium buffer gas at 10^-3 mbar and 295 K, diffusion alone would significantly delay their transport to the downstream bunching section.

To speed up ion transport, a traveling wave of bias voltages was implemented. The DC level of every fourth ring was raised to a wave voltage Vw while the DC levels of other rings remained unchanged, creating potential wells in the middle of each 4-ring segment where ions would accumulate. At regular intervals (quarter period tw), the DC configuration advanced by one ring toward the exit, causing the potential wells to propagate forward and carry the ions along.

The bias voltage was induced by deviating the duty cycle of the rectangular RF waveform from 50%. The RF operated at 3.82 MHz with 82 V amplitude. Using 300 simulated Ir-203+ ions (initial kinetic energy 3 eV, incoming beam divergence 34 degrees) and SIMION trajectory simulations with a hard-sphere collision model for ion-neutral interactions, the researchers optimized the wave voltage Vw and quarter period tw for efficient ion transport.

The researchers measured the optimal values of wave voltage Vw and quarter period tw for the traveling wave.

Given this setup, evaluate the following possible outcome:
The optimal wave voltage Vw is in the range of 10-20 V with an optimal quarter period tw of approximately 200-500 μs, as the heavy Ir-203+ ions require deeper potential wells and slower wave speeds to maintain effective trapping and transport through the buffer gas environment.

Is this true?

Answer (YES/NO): NO